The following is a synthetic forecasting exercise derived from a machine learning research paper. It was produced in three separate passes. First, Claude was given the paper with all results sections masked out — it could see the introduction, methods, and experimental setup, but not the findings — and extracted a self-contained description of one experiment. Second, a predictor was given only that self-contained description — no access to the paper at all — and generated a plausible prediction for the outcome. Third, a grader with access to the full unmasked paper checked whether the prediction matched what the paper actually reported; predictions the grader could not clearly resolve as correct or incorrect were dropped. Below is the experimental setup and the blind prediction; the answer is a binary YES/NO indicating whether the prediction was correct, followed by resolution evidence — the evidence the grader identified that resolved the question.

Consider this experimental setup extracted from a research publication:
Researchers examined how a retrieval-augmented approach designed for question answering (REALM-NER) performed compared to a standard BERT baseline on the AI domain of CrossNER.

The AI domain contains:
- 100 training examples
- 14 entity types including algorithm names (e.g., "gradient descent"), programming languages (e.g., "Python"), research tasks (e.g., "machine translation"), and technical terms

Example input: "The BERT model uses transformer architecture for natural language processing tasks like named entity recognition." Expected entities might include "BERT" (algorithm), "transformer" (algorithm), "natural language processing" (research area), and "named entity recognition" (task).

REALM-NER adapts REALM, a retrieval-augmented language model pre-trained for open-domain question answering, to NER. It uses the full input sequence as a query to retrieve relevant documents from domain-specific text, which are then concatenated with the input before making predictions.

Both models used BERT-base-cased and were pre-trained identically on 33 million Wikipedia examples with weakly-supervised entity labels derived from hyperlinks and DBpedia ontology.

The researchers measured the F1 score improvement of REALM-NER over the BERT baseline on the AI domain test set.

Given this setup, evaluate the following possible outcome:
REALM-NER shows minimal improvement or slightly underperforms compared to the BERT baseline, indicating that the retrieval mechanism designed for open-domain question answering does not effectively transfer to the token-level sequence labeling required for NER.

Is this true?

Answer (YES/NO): NO